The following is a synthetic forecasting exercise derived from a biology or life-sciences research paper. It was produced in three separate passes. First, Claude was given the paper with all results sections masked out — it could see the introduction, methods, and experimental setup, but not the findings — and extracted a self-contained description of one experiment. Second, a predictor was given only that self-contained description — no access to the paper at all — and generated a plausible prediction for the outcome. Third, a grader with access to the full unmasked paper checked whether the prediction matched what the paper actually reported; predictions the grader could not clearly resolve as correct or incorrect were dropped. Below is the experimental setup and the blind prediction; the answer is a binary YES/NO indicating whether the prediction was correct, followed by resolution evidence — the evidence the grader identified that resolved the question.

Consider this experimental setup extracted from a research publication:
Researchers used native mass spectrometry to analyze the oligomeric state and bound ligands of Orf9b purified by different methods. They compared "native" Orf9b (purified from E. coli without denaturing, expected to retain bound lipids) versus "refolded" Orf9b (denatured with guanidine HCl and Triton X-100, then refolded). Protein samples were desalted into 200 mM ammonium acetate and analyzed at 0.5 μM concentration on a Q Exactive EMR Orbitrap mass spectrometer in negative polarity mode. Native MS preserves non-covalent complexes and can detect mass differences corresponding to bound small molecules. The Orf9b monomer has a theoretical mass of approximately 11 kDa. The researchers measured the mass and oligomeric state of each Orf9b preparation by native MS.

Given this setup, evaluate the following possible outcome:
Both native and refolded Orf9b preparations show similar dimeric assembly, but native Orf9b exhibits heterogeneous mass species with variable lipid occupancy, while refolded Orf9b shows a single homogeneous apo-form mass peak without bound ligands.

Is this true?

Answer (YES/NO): NO